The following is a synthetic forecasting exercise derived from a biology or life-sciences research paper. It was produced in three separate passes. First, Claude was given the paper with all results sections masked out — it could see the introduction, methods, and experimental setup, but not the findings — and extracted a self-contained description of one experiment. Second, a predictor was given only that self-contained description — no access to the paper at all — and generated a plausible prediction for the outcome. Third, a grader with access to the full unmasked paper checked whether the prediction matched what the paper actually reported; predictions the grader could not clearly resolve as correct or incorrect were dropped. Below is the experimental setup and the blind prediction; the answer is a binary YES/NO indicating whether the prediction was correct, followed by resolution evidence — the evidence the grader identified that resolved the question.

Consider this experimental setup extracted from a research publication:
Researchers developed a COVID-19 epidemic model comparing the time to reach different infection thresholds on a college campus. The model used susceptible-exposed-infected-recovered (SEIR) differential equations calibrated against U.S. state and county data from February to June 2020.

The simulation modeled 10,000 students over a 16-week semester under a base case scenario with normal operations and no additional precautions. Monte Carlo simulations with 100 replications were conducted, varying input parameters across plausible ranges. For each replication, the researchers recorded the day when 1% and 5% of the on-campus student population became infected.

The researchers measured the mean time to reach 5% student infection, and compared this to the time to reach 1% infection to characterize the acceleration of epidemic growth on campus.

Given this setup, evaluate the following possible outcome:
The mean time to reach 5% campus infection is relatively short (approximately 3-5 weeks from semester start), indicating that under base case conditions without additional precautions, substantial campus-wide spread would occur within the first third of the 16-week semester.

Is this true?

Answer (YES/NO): NO